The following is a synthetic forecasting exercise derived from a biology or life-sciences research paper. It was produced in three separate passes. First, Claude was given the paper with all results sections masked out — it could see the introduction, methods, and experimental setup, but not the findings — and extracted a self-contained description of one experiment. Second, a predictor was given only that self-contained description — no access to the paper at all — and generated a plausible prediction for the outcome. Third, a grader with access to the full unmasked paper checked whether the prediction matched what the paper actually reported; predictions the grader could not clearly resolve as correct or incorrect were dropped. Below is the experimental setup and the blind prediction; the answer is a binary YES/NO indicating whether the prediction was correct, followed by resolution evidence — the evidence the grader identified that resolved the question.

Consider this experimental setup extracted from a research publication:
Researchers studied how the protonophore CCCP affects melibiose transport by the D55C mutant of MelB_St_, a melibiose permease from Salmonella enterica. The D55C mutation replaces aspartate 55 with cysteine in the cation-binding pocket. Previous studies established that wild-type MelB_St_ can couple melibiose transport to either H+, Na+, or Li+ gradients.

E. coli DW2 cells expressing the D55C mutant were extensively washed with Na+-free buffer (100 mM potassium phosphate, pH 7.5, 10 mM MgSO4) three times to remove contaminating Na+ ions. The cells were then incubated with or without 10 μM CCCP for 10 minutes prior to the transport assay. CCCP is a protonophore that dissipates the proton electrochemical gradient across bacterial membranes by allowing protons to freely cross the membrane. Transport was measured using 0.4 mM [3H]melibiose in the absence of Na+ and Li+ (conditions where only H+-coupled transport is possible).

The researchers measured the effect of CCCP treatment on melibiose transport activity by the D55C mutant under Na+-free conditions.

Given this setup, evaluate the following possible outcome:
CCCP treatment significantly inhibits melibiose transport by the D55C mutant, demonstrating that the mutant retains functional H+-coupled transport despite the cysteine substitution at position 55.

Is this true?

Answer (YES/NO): YES